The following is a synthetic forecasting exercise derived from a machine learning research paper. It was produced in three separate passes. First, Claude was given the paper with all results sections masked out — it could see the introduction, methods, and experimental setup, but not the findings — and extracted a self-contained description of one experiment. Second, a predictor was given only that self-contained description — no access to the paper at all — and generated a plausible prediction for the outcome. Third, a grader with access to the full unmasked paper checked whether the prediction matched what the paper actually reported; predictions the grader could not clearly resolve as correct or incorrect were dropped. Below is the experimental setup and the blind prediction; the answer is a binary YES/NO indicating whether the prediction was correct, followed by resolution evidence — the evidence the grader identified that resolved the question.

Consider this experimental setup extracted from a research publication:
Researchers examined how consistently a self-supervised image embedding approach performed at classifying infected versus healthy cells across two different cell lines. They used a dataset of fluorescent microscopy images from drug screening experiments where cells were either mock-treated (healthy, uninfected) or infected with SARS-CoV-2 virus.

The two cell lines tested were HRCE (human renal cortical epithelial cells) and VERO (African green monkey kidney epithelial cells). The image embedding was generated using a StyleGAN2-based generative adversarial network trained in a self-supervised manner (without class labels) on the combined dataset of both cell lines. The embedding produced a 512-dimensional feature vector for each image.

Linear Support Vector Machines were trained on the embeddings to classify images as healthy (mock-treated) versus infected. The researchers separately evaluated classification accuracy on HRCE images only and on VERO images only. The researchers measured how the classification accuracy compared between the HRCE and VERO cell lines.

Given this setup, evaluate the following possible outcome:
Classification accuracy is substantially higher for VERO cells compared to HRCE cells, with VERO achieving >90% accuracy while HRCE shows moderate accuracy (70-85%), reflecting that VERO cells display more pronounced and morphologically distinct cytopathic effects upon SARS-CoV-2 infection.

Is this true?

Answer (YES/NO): NO